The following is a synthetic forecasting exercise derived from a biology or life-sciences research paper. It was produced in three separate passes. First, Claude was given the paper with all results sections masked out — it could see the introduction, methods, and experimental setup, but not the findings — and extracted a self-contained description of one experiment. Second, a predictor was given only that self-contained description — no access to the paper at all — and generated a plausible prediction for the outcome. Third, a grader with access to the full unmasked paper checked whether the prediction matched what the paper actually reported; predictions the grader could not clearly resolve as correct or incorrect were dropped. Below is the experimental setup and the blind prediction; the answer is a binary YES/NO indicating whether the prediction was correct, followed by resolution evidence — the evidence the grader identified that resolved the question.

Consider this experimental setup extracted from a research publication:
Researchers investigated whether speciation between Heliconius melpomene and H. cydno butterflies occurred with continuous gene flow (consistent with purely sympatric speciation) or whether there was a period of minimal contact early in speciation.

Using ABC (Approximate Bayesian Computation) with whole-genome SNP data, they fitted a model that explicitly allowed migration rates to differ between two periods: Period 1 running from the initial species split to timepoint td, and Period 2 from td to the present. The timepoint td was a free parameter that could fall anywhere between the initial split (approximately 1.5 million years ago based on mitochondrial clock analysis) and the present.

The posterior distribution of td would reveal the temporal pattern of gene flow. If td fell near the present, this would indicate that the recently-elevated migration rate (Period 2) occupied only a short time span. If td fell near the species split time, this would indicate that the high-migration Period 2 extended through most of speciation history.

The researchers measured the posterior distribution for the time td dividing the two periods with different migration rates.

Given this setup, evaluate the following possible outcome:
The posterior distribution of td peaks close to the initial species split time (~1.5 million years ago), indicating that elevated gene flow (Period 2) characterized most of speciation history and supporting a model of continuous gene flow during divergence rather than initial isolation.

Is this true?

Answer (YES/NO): NO